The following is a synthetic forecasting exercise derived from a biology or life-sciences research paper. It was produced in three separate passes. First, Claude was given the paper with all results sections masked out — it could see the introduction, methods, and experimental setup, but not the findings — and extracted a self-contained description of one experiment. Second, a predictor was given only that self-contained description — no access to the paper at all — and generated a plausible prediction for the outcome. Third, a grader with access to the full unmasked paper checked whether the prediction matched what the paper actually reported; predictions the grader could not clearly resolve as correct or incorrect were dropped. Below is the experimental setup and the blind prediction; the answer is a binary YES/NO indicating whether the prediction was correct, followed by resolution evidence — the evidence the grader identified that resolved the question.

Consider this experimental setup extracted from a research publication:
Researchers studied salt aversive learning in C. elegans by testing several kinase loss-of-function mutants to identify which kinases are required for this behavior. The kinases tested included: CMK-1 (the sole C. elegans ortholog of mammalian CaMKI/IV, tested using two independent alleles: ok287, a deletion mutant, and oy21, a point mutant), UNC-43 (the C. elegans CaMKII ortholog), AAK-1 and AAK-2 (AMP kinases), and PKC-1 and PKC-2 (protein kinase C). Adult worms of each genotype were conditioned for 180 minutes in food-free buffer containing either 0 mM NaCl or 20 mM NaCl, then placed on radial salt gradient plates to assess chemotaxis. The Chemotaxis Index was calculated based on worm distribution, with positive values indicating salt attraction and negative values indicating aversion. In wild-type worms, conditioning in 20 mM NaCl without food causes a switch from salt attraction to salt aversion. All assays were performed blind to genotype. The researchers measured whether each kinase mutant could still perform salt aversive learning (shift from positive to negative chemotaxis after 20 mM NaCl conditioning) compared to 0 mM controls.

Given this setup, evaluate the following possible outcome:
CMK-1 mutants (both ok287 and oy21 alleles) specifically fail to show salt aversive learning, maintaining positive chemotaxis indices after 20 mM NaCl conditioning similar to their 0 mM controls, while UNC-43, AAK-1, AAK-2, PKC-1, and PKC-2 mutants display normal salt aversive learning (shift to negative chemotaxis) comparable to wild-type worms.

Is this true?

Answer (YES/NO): YES